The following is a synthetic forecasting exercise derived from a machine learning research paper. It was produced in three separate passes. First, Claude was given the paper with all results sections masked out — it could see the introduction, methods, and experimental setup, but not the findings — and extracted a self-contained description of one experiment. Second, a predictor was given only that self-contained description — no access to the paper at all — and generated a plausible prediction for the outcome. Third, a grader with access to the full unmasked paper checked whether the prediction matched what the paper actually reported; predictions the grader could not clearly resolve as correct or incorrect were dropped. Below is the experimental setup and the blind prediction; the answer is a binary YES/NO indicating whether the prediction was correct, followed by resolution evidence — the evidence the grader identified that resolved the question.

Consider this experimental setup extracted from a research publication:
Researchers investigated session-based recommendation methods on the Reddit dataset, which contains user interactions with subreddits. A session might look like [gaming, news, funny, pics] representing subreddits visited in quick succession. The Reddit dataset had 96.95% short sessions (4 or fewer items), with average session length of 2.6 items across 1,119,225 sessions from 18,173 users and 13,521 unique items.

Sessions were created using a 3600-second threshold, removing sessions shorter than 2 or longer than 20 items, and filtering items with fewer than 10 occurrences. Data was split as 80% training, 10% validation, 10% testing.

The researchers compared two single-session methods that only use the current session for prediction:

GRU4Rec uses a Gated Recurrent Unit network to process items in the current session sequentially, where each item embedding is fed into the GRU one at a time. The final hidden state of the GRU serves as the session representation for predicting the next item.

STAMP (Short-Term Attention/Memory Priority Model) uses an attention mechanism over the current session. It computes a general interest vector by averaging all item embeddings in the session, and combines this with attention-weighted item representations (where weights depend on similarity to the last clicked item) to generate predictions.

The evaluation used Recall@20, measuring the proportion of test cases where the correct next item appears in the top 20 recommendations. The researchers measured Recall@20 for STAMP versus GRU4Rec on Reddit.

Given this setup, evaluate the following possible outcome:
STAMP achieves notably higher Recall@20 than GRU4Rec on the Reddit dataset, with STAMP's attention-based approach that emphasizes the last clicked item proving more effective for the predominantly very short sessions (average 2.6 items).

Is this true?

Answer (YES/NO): NO